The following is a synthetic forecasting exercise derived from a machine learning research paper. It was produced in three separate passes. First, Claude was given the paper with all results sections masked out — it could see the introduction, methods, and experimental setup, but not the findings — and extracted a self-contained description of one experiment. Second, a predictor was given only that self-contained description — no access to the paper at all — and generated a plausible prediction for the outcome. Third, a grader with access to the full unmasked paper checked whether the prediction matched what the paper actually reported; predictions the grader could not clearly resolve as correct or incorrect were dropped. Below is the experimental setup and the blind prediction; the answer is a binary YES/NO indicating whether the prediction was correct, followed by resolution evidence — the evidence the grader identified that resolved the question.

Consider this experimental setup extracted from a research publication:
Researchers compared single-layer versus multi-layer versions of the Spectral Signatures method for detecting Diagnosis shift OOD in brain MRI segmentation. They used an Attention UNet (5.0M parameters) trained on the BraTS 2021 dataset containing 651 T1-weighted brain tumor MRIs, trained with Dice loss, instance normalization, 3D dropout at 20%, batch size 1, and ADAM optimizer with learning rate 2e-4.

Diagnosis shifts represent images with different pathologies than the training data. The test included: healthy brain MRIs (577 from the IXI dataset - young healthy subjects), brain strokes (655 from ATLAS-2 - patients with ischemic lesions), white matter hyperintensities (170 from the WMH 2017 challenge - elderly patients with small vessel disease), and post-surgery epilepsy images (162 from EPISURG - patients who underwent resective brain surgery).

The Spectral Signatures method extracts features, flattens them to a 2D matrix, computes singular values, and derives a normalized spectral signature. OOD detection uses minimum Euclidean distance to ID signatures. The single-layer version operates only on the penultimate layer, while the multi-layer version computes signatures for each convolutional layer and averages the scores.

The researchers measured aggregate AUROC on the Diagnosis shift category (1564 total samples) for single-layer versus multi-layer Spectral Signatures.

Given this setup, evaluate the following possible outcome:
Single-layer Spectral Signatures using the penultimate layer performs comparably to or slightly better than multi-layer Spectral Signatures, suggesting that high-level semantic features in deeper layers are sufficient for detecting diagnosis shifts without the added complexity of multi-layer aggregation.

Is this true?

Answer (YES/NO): NO